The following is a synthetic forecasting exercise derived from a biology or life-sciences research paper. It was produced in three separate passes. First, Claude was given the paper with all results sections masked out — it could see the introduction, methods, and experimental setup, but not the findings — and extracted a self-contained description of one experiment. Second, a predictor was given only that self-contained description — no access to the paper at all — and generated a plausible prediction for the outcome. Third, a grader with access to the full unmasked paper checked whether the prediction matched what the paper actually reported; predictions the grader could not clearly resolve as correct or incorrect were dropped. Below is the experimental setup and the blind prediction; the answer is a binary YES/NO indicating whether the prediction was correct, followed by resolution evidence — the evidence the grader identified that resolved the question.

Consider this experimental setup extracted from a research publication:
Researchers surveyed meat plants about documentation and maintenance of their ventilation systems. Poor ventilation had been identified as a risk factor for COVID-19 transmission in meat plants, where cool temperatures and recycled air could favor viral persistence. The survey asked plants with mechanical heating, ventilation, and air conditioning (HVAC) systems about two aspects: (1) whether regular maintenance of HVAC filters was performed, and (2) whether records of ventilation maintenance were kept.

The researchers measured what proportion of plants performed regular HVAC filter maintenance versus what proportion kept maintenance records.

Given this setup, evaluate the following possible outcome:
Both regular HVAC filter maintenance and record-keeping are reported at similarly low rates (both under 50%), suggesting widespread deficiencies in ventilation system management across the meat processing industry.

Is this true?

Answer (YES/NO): NO